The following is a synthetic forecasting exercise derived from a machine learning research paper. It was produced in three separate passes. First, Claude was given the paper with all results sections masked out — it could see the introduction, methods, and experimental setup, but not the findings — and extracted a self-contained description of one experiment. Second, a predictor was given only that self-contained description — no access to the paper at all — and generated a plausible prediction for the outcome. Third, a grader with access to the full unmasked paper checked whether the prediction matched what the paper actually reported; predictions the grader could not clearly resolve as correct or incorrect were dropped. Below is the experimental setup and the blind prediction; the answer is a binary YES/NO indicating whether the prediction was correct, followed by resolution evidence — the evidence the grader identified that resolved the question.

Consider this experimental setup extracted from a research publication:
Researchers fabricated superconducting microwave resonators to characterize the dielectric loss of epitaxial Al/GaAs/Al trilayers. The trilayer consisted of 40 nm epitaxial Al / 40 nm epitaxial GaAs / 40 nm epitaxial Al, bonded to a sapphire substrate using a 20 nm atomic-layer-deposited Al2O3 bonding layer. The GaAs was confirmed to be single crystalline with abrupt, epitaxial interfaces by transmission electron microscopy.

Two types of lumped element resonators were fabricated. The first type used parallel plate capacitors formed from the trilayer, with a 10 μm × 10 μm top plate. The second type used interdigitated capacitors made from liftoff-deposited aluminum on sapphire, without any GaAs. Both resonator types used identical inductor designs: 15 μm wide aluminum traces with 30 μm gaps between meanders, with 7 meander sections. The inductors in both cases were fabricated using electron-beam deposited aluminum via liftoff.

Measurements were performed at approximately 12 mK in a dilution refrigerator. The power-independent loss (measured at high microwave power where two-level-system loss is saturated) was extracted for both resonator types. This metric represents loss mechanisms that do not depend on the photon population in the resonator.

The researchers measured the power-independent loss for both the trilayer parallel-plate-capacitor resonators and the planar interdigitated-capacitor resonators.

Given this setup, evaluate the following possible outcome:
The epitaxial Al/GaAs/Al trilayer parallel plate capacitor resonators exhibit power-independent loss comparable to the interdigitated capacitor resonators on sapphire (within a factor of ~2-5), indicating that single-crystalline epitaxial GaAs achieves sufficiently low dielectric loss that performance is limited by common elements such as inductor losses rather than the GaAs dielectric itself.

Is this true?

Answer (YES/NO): NO